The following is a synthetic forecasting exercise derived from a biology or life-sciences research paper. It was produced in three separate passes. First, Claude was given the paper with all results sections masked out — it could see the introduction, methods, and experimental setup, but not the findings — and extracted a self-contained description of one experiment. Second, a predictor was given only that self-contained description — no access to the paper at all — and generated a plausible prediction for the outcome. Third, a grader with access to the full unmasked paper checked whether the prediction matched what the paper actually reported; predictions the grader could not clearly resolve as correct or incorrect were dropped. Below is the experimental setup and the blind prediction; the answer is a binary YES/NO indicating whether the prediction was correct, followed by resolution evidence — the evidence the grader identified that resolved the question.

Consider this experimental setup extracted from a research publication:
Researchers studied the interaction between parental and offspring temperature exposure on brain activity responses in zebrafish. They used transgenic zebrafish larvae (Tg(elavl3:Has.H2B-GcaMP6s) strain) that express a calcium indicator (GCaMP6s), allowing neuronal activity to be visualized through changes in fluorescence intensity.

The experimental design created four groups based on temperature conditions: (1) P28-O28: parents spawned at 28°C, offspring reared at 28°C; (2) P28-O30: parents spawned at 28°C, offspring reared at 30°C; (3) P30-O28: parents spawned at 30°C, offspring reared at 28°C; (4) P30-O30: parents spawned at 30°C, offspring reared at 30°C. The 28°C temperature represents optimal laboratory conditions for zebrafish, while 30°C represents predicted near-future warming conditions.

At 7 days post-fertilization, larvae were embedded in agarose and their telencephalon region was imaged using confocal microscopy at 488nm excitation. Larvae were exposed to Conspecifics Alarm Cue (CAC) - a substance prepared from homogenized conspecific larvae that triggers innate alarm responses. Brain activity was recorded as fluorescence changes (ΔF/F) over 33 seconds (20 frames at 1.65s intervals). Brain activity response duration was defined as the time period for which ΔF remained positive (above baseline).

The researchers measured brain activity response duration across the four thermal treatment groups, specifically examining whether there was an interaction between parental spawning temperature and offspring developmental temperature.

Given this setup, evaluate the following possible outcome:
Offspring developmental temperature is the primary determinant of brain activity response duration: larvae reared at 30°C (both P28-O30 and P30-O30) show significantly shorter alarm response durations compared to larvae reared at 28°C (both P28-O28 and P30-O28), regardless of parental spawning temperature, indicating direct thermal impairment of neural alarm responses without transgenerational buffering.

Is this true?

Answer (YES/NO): NO